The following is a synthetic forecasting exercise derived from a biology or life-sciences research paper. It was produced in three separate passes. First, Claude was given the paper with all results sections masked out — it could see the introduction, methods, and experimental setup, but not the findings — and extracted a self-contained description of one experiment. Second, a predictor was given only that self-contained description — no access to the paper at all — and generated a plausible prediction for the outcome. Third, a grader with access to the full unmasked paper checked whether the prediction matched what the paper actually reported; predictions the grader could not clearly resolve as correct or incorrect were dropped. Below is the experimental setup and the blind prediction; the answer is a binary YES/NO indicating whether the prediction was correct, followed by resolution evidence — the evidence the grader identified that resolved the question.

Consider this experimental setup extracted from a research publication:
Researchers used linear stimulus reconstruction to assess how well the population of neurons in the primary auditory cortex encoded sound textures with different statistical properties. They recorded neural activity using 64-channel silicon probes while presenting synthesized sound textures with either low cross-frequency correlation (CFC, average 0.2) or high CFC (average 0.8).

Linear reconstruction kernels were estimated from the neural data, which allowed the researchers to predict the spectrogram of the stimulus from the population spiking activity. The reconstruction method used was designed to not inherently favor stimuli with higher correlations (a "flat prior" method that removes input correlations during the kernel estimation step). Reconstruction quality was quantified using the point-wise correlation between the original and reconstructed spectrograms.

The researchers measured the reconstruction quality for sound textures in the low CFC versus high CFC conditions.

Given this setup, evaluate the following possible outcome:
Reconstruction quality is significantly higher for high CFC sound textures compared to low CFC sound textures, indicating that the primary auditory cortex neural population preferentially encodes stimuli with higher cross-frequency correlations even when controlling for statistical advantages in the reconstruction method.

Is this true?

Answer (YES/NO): YES